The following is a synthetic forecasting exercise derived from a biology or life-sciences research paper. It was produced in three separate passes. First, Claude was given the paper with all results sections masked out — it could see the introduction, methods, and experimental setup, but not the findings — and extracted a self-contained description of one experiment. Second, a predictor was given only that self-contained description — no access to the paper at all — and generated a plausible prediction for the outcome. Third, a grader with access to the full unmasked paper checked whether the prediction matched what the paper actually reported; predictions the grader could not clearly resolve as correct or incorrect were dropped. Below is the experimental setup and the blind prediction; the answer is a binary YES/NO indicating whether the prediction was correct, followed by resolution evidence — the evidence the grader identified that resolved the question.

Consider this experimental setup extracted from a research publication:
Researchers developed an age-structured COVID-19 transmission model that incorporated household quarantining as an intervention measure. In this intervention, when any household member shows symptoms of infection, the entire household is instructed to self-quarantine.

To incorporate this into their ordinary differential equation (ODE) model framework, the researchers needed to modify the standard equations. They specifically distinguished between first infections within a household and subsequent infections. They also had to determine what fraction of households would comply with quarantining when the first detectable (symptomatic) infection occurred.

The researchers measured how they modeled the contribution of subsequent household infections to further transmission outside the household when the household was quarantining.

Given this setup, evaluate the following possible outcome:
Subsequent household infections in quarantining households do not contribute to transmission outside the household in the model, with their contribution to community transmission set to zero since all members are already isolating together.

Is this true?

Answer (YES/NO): YES